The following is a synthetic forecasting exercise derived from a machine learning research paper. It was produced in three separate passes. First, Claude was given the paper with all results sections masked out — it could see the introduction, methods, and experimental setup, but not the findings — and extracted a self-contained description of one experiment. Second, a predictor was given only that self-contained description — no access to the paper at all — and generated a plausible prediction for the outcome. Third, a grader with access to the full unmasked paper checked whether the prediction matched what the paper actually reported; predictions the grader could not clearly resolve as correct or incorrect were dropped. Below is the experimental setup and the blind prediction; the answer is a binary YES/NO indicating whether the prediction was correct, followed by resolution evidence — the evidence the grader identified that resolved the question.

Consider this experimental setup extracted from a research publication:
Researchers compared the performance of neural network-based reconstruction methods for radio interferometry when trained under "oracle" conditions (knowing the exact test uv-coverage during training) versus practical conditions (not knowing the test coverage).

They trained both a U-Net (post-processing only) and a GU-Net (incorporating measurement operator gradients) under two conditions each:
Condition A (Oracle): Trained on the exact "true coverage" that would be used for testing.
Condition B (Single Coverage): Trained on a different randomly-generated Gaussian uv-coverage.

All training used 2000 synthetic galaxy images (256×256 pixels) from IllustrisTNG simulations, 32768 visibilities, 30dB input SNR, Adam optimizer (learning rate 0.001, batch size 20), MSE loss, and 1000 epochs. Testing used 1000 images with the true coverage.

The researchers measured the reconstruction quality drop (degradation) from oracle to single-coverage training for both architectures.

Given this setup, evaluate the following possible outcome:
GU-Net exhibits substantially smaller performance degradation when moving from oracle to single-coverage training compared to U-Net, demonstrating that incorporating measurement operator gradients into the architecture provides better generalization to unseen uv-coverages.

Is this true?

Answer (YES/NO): YES